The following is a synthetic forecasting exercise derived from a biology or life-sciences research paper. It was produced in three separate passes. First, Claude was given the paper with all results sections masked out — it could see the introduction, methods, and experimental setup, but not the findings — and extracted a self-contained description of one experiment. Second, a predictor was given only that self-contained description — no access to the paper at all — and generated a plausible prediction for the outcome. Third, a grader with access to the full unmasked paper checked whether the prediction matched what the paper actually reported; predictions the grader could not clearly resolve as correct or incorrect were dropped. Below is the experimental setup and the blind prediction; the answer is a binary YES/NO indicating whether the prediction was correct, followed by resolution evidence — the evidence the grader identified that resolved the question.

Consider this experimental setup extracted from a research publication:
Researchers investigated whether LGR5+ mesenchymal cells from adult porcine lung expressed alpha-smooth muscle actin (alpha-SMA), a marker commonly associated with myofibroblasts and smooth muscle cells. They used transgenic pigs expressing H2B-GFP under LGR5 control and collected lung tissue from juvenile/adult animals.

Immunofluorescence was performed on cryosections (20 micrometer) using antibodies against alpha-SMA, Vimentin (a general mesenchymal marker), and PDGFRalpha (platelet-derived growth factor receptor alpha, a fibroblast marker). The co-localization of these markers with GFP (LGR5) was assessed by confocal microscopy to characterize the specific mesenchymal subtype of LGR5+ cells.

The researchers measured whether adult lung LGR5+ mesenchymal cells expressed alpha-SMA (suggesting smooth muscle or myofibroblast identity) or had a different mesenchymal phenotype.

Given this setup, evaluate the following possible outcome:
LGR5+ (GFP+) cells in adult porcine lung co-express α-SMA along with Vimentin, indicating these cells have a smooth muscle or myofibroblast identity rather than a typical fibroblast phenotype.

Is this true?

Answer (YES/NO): NO